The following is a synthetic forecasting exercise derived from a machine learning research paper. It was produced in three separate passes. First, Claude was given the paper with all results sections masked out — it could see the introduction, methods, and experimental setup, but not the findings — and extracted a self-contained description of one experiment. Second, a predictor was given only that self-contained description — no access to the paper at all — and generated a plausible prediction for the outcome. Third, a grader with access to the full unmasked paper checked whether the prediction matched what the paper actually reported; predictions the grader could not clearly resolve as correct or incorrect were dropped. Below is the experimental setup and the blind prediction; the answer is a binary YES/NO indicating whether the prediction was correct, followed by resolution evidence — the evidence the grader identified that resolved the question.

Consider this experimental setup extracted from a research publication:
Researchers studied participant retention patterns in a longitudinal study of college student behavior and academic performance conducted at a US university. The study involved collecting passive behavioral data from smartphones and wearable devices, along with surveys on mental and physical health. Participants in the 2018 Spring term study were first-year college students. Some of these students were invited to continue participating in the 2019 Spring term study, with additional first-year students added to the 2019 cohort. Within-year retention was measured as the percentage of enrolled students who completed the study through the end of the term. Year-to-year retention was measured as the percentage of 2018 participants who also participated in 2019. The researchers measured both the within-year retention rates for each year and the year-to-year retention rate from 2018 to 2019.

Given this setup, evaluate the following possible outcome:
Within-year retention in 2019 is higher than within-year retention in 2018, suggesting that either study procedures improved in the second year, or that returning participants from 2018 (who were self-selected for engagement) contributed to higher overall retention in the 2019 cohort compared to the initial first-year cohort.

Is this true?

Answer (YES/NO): YES